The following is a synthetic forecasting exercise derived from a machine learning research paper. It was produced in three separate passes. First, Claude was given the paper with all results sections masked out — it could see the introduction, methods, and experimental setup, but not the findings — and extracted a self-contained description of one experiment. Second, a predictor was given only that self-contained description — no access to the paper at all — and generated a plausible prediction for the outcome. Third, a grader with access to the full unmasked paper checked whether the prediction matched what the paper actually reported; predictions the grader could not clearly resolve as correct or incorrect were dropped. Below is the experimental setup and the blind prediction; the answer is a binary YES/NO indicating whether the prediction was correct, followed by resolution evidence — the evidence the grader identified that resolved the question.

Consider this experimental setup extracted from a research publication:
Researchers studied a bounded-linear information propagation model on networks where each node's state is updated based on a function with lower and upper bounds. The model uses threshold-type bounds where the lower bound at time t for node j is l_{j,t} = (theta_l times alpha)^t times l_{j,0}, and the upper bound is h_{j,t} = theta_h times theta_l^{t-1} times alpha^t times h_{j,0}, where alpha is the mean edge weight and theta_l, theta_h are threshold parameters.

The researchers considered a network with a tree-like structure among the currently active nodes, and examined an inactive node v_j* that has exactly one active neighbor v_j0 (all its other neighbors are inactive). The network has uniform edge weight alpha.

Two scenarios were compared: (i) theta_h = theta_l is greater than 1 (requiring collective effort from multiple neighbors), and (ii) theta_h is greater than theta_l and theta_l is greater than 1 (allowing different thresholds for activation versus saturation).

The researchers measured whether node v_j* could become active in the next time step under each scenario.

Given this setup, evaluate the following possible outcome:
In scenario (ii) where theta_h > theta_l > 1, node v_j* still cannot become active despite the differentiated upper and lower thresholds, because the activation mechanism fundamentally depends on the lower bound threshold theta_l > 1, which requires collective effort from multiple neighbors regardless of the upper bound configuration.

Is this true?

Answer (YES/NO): NO